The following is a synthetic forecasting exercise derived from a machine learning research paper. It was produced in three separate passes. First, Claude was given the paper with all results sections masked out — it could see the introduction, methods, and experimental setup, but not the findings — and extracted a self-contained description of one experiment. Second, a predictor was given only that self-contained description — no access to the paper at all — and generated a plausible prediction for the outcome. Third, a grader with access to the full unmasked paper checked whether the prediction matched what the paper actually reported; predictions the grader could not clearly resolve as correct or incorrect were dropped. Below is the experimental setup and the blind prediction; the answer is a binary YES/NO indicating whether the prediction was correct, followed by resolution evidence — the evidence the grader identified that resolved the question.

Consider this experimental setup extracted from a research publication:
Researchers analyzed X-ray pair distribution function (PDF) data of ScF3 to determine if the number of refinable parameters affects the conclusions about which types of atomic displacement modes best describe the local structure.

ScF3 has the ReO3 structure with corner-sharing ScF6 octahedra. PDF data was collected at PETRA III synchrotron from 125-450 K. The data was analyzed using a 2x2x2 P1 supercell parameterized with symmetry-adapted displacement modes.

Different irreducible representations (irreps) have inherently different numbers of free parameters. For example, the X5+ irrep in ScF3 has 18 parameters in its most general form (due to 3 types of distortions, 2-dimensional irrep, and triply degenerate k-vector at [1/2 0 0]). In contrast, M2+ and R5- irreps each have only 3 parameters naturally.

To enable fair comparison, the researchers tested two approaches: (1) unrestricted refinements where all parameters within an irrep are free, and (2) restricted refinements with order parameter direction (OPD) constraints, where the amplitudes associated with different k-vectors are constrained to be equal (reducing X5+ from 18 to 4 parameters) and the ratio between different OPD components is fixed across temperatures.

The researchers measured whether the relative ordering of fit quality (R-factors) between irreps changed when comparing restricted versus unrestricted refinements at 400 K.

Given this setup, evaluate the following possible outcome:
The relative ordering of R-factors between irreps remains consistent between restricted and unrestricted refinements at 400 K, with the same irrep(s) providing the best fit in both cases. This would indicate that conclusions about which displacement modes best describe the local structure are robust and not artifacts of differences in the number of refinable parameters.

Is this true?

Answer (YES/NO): YES